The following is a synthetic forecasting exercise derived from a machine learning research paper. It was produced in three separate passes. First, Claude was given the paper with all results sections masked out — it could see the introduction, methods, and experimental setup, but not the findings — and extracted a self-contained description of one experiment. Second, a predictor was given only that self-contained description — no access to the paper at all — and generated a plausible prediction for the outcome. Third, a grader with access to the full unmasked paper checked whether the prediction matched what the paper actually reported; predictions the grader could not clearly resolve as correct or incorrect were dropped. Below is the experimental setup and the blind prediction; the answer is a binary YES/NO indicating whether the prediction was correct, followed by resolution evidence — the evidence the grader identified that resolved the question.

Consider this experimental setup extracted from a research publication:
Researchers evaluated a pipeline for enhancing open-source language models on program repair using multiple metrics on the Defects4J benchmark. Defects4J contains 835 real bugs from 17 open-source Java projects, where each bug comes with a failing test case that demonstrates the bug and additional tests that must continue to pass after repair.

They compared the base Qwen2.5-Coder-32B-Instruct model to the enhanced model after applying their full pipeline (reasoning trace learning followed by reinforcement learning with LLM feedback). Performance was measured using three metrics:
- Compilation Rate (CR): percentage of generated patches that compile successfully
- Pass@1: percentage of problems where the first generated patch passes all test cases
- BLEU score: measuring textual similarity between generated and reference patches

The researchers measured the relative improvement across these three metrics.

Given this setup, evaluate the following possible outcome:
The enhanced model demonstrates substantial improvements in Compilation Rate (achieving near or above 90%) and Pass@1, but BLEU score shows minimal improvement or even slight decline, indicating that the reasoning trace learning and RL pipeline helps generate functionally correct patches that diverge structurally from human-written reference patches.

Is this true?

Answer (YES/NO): NO